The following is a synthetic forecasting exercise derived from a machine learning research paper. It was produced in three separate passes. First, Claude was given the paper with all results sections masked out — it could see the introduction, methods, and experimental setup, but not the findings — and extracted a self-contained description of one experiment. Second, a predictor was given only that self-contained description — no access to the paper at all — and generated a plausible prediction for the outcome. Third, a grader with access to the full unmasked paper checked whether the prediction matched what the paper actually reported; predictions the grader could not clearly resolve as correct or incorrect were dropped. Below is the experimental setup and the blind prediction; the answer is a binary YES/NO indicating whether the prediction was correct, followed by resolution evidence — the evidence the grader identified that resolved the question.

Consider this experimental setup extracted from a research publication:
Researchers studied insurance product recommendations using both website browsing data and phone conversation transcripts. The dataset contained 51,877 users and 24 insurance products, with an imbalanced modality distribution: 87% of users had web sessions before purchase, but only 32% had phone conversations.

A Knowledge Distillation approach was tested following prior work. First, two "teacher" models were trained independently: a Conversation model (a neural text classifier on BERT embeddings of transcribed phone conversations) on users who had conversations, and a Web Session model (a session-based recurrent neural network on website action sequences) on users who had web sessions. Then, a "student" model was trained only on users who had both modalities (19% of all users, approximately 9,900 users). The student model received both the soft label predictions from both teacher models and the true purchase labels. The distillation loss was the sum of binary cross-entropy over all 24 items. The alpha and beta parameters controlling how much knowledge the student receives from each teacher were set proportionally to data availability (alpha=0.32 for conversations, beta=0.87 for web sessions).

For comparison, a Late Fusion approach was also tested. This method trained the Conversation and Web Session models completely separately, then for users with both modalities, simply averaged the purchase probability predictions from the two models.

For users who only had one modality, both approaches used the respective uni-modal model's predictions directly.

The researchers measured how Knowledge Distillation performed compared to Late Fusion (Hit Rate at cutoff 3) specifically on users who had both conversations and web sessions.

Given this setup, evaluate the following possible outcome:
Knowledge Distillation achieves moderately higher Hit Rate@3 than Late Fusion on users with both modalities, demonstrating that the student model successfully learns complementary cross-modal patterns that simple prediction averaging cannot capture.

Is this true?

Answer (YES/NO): NO